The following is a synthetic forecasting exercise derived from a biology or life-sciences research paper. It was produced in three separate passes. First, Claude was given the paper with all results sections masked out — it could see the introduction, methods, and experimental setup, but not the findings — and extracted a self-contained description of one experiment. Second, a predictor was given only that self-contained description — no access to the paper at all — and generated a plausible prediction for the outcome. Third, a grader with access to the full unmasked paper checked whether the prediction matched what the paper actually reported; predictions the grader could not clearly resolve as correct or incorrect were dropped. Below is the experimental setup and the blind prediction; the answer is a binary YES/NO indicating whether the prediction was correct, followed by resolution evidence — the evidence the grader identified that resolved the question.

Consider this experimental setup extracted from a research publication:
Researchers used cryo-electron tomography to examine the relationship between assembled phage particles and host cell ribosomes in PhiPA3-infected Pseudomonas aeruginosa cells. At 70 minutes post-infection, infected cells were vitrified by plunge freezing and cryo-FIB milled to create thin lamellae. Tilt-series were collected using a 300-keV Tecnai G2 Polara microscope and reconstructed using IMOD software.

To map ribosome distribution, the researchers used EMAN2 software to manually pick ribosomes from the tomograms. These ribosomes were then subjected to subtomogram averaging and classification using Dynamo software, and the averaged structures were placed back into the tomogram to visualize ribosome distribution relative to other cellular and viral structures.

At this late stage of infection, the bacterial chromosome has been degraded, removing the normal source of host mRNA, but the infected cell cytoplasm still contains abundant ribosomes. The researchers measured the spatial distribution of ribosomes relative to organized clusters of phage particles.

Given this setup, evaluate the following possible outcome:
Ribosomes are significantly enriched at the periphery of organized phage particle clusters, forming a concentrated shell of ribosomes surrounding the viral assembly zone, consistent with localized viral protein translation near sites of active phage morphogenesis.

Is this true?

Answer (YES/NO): NO